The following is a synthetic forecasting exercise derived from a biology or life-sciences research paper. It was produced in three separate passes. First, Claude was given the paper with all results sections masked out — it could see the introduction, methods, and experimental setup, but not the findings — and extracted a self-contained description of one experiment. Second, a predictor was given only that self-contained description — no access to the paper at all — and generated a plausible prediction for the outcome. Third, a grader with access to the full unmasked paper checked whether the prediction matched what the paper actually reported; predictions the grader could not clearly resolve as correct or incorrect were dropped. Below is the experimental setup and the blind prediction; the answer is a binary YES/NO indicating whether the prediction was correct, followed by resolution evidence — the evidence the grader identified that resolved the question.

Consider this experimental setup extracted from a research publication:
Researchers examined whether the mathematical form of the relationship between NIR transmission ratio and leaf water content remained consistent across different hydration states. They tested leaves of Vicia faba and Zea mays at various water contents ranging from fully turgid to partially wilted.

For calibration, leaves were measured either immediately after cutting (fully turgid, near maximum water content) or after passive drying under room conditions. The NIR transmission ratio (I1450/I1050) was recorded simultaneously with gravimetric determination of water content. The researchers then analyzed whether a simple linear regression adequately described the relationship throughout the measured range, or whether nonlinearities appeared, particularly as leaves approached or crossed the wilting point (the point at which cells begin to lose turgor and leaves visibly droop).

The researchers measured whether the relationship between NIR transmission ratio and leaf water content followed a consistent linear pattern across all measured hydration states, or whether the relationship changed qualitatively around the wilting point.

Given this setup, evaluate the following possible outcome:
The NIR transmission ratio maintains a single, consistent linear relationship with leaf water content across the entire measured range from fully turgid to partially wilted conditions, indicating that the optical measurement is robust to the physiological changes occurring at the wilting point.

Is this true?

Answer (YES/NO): NO